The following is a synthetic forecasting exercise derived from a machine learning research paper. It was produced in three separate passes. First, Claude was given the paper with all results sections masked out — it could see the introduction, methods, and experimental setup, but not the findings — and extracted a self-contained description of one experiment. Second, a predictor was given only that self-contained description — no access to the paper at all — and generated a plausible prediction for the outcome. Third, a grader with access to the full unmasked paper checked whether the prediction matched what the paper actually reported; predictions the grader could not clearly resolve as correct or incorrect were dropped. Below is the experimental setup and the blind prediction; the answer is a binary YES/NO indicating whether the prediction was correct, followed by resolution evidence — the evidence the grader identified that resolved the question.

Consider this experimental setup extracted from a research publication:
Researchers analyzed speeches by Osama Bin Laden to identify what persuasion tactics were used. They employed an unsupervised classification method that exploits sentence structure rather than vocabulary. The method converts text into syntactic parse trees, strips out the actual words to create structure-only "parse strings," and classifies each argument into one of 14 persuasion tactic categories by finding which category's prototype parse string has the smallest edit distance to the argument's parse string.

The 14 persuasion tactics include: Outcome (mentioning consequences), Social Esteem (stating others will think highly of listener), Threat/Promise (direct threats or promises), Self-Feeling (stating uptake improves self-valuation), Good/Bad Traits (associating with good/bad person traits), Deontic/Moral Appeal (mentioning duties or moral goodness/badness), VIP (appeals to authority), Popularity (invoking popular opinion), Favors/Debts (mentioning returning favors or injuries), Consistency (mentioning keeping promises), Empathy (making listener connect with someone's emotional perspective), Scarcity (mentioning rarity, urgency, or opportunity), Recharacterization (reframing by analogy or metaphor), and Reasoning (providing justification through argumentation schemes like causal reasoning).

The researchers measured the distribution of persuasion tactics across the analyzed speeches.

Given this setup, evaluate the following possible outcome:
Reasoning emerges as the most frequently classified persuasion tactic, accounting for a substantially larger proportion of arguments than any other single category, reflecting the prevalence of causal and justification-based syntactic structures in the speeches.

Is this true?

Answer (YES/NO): NO